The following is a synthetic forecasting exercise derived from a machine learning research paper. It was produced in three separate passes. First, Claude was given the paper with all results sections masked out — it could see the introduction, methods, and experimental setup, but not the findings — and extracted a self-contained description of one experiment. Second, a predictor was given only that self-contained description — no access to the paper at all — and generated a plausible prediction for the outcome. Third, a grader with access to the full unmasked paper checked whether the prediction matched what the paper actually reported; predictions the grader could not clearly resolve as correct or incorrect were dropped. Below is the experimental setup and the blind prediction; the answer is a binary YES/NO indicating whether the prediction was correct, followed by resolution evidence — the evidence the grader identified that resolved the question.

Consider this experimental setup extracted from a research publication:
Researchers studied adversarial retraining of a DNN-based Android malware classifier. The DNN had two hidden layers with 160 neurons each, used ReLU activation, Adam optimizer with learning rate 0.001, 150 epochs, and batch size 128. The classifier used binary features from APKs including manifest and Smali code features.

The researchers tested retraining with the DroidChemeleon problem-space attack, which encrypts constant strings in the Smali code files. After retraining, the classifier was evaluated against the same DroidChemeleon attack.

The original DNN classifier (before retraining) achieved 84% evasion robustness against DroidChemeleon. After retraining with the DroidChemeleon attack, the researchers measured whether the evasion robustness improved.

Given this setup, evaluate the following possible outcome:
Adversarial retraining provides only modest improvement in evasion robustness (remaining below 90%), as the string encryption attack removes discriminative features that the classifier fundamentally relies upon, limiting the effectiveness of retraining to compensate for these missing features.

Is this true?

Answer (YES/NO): NO